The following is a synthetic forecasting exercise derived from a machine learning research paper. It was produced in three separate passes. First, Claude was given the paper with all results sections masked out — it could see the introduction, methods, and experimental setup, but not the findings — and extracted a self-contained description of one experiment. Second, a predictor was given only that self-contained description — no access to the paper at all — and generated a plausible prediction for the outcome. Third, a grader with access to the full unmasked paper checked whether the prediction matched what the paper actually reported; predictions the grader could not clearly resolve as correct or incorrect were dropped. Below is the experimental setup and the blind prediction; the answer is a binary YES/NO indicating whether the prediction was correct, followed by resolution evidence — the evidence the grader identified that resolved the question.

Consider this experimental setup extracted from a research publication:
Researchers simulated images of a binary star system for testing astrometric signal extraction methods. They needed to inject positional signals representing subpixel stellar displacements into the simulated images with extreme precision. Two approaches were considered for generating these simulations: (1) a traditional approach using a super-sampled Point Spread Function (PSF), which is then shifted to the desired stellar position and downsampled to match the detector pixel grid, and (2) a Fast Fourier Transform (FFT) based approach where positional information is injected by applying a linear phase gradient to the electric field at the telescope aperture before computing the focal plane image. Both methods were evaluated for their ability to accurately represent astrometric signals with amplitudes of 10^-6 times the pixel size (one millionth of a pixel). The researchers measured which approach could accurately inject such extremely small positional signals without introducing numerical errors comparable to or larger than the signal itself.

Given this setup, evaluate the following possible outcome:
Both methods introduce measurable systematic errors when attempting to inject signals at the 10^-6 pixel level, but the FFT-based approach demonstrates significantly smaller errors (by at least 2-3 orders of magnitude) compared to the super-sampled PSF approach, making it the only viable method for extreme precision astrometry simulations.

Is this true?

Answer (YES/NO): NO